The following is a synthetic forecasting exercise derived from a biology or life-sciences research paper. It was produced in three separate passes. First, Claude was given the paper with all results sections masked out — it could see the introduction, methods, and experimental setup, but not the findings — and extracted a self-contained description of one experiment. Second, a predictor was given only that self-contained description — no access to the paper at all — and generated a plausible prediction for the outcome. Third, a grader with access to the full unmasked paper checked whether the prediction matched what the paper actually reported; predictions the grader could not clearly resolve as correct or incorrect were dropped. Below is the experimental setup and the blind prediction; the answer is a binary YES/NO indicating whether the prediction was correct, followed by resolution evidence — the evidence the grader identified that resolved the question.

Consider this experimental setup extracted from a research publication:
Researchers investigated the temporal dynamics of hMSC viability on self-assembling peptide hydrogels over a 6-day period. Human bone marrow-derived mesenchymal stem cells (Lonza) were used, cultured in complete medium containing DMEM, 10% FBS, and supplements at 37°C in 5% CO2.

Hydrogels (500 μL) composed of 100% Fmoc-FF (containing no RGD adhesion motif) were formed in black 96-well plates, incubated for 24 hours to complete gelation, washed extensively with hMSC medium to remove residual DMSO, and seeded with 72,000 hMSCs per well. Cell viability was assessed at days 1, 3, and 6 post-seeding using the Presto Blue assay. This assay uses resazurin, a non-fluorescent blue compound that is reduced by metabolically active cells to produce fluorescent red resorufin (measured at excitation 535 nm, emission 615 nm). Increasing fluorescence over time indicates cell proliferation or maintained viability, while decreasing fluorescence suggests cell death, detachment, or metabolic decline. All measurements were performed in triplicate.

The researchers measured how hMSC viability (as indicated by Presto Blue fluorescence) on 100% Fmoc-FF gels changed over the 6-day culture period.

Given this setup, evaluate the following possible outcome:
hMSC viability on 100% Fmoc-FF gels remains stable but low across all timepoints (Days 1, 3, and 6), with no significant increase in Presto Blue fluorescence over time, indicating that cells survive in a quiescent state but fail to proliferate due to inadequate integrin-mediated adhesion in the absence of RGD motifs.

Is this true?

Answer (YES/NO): NO